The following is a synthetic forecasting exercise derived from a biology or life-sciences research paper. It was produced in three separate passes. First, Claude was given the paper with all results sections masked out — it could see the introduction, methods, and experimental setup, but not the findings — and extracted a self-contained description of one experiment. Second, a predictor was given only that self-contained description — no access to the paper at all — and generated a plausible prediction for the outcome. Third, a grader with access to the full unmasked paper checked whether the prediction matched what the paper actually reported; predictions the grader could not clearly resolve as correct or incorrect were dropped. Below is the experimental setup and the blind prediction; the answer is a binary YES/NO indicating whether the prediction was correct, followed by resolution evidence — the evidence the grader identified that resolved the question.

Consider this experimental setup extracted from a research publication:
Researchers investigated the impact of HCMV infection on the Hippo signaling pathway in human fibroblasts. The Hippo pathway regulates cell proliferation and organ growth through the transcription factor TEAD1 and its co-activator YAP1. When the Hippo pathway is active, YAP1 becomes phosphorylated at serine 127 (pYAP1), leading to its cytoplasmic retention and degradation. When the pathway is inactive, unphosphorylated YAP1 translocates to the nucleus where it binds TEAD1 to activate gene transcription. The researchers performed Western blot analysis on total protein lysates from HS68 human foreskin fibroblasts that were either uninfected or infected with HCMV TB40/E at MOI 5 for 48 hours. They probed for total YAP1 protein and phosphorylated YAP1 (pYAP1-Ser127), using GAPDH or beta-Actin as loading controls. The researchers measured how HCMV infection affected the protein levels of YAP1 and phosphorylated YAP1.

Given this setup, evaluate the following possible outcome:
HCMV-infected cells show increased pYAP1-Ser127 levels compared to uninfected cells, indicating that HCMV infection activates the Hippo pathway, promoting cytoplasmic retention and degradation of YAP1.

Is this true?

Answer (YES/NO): NO